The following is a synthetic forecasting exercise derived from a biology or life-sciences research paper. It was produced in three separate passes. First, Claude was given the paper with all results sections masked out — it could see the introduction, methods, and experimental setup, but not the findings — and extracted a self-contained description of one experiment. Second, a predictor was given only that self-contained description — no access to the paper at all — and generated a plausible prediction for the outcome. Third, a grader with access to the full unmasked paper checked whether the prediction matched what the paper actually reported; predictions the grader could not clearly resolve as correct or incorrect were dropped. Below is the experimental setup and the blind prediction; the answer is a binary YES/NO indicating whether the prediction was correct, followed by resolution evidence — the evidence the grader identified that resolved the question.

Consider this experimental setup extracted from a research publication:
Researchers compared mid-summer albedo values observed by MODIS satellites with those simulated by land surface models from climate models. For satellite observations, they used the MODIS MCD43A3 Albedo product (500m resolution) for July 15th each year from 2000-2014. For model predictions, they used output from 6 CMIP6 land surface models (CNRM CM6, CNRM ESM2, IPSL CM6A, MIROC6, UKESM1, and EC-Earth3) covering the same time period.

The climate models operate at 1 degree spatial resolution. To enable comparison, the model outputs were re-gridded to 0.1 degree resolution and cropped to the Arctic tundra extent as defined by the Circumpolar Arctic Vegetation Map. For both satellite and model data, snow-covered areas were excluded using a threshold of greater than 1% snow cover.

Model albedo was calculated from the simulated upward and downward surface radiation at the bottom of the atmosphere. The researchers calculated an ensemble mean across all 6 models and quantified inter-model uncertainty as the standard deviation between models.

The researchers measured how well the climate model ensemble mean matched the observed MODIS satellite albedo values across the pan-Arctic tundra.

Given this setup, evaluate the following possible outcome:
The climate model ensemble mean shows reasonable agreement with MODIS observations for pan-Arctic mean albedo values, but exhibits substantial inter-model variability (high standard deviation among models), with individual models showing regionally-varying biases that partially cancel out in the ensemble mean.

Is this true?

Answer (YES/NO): NO